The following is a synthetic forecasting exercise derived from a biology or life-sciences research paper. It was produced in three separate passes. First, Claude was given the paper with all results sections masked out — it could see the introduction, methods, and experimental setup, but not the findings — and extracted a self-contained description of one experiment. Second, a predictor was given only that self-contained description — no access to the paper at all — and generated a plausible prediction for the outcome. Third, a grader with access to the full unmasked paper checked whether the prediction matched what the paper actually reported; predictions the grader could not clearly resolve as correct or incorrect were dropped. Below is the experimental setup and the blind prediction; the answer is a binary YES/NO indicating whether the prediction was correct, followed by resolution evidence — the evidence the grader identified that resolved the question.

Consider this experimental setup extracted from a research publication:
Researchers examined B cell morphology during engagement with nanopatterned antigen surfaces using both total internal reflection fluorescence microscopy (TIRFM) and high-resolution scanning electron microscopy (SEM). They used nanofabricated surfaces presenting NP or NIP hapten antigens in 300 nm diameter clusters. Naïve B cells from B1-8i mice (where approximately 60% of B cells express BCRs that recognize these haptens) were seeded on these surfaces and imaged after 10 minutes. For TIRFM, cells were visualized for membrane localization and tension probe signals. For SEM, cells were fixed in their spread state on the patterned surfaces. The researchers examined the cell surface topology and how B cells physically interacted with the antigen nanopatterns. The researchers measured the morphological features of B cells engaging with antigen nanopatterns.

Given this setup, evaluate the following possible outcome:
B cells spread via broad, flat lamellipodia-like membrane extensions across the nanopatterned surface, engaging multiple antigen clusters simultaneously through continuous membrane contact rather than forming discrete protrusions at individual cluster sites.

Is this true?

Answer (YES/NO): NO